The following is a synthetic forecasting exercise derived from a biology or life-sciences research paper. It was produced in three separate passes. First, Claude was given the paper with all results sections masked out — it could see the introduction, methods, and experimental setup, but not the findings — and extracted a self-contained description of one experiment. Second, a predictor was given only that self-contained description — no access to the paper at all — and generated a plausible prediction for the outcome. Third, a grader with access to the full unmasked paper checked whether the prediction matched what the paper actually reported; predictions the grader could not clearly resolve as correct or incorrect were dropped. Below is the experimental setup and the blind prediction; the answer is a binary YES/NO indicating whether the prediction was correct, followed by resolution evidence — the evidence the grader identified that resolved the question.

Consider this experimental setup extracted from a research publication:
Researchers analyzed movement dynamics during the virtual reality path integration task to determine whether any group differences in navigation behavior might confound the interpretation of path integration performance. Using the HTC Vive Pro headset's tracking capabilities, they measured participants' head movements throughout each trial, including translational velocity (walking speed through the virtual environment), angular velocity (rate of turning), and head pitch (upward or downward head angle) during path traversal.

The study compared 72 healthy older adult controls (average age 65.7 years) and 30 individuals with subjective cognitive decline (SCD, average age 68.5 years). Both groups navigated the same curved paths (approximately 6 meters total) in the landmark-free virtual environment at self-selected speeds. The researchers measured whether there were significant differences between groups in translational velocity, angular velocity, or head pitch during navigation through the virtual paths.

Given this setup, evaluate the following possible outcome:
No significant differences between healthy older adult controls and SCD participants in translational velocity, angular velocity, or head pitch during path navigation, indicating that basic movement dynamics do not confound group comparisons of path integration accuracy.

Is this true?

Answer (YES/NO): YES